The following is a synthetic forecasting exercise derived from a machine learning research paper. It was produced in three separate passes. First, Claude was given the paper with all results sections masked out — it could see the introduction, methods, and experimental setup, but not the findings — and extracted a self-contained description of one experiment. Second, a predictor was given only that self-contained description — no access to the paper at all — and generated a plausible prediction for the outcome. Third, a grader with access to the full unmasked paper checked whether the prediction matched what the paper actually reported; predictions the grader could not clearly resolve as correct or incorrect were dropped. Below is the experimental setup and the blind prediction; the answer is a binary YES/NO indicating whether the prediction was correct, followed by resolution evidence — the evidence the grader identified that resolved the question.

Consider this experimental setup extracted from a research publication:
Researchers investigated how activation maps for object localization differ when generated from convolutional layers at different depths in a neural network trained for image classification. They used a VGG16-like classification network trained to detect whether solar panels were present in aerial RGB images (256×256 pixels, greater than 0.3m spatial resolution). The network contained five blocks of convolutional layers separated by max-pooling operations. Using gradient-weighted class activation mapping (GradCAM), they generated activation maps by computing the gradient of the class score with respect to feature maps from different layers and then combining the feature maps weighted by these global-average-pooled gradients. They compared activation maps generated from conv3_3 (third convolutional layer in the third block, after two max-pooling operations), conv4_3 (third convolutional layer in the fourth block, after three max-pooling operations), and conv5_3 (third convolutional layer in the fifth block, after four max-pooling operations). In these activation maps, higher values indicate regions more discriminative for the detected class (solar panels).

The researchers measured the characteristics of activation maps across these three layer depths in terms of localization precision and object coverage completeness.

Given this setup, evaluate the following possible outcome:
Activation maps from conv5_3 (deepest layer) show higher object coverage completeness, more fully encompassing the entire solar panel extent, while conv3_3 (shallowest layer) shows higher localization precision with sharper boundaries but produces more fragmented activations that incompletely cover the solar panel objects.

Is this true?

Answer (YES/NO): YES